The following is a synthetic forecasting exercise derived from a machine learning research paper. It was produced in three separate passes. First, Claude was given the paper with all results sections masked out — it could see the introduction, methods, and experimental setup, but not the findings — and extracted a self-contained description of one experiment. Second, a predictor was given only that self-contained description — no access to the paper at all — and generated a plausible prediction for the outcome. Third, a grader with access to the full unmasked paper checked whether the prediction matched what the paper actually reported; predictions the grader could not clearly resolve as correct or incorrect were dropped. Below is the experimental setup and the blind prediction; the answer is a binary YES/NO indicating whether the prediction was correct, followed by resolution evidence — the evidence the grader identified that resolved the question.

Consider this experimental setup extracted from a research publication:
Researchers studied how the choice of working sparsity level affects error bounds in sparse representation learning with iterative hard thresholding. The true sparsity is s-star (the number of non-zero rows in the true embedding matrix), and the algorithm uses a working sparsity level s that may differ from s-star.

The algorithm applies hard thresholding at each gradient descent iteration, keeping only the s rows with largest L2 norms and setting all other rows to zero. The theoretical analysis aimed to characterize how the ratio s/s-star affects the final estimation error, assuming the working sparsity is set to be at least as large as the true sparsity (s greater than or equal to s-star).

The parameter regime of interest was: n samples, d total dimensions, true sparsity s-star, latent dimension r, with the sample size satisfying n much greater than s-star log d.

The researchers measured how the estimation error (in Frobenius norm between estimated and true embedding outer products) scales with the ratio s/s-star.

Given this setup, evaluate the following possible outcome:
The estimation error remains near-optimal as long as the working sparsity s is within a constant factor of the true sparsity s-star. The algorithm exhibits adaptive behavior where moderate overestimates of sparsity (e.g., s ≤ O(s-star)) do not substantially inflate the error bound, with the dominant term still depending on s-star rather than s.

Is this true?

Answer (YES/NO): YES